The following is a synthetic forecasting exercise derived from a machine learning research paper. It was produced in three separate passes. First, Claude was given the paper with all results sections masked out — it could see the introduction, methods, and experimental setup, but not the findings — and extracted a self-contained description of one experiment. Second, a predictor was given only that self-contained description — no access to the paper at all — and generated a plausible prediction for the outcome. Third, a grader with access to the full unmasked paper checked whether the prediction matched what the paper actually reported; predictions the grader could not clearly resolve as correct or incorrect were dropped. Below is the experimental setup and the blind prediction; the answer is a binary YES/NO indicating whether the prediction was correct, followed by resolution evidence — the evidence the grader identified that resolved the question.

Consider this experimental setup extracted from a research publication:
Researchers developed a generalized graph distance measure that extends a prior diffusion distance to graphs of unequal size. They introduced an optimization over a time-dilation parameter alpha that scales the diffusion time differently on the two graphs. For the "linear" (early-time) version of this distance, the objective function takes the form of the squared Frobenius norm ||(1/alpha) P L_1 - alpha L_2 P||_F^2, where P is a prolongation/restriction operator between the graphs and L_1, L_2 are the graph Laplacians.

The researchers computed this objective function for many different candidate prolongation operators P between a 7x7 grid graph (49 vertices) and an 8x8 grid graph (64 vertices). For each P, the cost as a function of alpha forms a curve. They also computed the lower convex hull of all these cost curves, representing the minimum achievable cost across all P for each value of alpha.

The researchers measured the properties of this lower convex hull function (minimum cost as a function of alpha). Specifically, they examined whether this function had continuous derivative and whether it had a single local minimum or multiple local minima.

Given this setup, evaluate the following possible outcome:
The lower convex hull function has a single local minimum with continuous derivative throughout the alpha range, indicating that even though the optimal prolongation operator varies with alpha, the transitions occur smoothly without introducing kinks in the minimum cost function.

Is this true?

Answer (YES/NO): NO